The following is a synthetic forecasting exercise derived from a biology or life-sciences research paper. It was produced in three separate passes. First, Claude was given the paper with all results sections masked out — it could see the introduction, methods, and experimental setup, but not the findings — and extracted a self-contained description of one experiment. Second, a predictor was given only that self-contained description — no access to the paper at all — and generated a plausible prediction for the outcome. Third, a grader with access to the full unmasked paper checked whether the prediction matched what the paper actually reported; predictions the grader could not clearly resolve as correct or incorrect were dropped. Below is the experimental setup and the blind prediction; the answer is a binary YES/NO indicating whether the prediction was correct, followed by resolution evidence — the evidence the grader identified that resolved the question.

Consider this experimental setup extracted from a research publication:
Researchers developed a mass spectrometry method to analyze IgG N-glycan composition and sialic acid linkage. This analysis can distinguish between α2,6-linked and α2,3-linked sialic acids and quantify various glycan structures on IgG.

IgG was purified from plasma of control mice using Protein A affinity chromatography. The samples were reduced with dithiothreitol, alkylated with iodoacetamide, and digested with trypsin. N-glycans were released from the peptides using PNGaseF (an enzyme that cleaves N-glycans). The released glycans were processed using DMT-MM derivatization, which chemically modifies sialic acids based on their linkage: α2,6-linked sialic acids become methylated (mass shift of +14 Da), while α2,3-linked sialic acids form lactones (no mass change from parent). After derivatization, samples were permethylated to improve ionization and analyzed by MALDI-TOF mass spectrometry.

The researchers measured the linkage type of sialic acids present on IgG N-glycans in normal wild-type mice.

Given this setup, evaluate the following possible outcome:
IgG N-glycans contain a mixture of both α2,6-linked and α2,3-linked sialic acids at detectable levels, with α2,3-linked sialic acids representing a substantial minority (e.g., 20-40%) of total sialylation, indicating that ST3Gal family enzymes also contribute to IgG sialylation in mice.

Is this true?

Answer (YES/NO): NO